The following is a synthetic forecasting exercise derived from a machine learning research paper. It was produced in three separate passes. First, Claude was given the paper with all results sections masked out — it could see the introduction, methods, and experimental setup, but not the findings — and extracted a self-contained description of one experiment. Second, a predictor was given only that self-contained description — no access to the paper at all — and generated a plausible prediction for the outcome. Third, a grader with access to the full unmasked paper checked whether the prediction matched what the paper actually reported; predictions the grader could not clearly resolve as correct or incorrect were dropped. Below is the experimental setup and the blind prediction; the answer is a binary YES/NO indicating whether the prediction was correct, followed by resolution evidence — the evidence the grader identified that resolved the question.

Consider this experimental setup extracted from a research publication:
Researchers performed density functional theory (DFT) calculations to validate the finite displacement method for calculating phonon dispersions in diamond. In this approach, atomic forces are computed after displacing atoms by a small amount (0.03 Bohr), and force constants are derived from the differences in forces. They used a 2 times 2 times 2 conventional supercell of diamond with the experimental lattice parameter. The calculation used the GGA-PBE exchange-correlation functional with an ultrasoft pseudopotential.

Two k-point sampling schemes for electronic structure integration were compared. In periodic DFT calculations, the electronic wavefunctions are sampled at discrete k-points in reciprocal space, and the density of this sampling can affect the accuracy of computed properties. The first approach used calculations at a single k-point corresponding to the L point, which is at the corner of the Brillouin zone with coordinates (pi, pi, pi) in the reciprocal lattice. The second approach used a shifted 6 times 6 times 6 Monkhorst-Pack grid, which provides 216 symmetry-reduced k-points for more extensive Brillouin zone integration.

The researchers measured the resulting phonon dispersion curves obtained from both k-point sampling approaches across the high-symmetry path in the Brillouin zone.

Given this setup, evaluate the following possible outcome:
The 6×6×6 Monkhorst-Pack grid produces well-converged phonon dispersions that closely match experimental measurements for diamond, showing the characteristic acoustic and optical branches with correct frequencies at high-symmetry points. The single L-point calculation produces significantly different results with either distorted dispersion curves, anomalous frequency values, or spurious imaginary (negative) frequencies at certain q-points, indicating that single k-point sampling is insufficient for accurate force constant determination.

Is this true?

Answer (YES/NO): NO